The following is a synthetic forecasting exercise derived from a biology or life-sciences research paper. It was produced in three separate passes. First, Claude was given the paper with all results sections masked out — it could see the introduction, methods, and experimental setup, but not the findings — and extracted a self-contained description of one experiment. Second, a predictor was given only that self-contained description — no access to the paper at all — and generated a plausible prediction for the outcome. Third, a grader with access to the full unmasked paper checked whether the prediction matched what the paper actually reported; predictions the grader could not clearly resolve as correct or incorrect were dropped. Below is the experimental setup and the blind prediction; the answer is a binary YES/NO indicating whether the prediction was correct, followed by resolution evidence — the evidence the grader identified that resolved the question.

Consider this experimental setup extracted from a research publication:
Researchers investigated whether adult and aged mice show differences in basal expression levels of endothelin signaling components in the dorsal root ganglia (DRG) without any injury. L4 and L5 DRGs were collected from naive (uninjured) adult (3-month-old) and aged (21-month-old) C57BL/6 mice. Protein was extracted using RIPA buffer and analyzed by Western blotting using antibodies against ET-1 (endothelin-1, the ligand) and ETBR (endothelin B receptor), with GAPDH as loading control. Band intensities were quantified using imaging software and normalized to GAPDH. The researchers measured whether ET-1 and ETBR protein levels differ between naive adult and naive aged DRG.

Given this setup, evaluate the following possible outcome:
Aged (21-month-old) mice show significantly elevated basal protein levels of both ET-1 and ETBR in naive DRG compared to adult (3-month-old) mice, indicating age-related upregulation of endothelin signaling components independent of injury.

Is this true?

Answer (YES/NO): NO